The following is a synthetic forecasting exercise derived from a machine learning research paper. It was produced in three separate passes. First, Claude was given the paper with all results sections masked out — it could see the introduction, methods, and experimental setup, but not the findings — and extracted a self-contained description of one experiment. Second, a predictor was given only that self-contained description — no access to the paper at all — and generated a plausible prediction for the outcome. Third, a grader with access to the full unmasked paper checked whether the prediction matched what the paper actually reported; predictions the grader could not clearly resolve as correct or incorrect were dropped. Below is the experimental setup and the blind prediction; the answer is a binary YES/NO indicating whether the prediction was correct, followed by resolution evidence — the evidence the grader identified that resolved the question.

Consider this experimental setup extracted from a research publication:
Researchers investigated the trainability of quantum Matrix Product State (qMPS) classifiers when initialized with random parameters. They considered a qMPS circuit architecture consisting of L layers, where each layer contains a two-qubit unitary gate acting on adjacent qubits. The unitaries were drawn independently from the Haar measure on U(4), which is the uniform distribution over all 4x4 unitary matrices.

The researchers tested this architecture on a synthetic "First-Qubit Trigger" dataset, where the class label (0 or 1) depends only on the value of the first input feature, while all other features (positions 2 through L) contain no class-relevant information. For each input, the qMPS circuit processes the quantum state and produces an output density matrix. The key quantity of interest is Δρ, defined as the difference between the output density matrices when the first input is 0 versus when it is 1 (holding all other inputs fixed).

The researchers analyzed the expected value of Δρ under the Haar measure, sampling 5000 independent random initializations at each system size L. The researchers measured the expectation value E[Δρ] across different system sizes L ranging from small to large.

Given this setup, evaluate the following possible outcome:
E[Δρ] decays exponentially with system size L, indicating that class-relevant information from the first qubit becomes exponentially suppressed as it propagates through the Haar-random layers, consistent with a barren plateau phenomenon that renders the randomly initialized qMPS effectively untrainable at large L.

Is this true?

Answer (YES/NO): NO